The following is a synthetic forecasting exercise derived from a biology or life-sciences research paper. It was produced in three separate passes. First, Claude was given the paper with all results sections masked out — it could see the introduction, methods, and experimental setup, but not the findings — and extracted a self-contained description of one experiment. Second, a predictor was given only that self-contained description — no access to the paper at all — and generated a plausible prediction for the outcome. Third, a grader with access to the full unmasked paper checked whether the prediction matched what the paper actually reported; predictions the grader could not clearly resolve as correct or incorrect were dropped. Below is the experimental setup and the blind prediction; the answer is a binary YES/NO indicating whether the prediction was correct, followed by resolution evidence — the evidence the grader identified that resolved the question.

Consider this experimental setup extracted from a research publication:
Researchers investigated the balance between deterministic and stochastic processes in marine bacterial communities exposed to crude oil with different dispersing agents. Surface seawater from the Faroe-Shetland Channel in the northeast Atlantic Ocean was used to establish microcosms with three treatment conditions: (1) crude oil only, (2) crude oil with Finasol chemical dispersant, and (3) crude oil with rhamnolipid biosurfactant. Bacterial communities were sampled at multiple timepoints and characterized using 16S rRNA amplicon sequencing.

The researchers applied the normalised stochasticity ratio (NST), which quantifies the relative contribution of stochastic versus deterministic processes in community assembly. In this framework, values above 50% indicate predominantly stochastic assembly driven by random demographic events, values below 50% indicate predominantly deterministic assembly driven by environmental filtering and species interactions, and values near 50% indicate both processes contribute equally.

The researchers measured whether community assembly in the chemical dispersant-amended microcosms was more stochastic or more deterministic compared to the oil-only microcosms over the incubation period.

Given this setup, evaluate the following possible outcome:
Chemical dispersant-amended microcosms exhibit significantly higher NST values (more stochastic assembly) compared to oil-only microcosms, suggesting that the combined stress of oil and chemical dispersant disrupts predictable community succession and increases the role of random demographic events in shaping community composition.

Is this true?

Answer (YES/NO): NO